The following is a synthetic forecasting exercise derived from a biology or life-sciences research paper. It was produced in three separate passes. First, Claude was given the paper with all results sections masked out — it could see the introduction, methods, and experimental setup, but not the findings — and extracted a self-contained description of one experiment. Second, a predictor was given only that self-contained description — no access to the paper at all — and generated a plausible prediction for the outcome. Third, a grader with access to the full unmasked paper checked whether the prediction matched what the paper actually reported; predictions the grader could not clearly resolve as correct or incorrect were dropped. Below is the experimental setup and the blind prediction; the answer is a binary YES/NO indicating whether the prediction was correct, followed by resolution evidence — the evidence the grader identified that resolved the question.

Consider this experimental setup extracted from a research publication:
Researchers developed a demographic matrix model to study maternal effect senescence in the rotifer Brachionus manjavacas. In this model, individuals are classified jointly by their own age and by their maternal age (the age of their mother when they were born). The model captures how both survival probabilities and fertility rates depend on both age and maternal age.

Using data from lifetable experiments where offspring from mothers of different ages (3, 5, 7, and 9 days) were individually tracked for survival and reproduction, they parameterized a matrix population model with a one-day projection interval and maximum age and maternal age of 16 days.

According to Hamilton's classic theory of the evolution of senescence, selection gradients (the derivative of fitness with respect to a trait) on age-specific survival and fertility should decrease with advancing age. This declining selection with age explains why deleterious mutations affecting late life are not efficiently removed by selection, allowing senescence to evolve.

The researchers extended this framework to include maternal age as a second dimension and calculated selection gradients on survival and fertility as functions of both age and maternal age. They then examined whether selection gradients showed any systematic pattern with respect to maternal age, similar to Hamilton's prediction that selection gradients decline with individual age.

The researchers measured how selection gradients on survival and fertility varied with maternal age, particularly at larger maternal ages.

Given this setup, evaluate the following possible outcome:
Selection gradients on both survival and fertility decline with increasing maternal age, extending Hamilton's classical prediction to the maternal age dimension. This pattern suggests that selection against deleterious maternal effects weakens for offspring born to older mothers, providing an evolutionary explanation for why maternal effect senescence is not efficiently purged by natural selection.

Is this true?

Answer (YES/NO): YES